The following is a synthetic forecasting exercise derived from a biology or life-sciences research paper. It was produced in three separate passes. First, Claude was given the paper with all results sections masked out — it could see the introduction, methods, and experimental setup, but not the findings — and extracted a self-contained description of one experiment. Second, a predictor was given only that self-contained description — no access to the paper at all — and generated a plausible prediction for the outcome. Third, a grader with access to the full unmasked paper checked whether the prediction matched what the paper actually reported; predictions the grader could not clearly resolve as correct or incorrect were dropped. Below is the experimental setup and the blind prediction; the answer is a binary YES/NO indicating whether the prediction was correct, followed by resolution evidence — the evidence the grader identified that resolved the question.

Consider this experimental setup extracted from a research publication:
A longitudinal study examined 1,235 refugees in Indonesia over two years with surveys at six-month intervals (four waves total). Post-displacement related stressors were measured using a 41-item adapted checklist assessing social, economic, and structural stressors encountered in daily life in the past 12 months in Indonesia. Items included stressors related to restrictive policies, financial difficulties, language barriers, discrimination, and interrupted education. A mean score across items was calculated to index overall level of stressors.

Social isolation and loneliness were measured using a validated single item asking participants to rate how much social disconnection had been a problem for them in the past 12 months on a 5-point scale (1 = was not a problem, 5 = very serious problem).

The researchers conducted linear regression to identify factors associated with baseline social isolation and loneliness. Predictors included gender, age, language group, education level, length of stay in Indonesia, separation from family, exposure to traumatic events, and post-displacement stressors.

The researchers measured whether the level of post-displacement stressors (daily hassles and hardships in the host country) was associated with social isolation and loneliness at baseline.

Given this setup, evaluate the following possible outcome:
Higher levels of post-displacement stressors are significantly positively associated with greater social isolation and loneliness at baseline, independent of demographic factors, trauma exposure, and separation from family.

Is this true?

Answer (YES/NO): YES